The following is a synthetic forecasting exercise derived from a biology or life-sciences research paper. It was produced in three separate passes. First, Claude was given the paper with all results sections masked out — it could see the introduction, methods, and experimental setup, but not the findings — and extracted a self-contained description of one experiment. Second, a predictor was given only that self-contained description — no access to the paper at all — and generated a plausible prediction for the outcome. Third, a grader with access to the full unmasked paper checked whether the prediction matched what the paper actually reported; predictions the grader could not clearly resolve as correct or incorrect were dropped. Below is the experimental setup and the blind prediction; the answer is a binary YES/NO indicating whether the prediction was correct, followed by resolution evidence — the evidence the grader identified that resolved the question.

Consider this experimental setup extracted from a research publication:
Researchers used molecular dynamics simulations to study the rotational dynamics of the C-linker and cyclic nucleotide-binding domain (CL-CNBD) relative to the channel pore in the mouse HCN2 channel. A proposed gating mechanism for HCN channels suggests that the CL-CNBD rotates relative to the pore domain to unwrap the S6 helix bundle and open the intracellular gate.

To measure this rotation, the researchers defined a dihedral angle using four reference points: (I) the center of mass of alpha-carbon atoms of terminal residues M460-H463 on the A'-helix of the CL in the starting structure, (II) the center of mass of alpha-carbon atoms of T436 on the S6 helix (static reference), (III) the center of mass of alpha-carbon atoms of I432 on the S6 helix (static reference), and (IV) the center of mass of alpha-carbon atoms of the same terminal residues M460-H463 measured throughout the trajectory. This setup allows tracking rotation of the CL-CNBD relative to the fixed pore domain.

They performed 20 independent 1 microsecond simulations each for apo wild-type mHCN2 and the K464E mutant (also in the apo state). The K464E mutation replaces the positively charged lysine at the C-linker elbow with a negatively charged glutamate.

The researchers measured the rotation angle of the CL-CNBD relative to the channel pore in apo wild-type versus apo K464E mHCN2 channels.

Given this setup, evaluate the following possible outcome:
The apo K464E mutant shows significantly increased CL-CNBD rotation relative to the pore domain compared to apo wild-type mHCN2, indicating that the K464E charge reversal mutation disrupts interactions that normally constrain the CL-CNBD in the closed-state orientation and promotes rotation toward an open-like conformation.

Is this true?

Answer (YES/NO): YES